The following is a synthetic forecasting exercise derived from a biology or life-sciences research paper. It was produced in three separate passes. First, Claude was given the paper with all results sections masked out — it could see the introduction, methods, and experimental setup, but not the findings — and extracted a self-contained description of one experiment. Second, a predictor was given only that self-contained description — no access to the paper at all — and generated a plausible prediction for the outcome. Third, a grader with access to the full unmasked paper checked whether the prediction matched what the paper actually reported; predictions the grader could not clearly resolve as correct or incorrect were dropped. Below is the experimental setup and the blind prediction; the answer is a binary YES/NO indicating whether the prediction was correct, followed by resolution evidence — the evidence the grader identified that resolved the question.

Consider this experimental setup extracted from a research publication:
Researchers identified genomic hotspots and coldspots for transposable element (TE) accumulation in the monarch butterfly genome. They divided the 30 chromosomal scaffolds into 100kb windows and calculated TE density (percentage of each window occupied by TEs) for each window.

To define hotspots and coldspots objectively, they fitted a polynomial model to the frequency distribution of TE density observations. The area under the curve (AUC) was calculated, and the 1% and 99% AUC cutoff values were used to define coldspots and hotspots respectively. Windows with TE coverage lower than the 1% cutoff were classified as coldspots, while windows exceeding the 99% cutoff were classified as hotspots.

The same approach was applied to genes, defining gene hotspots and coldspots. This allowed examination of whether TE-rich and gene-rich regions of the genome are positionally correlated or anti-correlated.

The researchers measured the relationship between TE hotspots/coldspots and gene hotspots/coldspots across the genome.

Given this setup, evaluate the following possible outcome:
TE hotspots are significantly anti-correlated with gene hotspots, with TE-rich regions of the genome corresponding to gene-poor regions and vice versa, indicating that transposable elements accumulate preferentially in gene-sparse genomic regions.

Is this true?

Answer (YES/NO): YES